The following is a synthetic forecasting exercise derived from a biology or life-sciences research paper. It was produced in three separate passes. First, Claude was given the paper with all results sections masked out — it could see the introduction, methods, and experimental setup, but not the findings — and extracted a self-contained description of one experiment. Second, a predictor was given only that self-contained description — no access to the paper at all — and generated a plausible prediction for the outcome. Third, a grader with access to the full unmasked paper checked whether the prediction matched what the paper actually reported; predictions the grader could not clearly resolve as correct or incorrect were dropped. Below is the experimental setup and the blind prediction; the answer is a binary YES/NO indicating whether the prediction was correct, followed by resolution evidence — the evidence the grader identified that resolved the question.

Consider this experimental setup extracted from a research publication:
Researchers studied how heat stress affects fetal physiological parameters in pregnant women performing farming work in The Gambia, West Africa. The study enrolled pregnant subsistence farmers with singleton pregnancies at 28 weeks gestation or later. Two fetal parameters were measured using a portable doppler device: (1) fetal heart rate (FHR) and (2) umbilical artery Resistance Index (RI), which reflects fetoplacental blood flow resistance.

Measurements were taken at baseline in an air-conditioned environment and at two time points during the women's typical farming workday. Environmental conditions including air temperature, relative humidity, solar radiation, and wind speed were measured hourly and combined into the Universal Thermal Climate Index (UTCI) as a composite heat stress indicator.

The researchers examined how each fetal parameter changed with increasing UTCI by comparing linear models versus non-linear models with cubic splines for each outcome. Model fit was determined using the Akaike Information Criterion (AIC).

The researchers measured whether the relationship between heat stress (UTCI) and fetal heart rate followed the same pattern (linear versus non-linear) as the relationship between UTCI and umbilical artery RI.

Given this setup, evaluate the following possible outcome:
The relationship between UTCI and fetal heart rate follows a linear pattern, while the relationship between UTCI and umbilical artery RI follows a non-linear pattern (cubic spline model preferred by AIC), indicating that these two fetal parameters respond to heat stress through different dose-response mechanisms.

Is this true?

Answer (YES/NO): YES